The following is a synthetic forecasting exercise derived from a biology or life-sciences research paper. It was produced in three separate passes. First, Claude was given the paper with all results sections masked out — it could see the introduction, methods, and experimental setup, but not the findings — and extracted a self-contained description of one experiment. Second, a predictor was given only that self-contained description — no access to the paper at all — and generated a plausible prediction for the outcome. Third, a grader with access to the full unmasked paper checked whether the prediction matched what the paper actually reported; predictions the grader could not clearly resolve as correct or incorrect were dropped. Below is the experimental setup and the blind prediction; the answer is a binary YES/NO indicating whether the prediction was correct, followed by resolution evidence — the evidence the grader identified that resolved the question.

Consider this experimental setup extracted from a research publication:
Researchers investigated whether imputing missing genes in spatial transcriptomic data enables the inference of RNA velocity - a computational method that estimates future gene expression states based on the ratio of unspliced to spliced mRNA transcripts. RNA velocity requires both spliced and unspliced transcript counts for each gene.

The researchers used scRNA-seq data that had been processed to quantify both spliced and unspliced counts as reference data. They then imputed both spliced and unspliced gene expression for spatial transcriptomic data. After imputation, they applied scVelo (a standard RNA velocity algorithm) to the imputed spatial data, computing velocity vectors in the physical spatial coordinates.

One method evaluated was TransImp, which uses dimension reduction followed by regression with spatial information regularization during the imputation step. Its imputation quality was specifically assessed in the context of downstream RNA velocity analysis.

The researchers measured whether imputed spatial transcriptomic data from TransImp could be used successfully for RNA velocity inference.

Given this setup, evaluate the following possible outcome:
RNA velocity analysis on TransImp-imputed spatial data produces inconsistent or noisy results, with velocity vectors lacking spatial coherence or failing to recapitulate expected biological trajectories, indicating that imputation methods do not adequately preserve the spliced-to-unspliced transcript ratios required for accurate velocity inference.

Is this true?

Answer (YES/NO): YES